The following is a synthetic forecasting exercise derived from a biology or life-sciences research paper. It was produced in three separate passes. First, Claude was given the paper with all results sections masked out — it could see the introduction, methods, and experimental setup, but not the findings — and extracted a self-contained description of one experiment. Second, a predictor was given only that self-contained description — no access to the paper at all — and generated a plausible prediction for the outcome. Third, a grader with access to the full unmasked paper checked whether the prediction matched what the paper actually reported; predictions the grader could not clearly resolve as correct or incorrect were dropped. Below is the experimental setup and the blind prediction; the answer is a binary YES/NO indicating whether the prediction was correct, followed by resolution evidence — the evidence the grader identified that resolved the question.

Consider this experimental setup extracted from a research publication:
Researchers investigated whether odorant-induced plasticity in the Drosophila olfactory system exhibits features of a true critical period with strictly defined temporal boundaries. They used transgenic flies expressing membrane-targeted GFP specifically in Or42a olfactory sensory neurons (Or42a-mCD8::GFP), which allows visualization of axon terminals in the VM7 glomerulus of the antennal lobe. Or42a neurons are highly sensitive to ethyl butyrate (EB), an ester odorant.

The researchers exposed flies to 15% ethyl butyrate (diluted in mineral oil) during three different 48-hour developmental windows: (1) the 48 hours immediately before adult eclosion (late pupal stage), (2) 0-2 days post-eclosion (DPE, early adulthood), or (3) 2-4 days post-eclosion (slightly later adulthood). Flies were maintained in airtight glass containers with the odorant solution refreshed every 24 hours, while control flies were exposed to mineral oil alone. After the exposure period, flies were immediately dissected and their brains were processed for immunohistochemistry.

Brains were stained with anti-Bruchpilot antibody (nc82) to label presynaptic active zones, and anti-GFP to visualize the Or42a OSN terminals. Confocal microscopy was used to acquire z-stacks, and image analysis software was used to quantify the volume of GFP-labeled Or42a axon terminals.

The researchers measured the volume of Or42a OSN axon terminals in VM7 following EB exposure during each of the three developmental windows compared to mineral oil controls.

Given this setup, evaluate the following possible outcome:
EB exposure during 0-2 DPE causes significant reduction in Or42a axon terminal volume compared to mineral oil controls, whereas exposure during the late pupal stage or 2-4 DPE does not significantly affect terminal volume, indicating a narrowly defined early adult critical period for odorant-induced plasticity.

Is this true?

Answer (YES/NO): YES